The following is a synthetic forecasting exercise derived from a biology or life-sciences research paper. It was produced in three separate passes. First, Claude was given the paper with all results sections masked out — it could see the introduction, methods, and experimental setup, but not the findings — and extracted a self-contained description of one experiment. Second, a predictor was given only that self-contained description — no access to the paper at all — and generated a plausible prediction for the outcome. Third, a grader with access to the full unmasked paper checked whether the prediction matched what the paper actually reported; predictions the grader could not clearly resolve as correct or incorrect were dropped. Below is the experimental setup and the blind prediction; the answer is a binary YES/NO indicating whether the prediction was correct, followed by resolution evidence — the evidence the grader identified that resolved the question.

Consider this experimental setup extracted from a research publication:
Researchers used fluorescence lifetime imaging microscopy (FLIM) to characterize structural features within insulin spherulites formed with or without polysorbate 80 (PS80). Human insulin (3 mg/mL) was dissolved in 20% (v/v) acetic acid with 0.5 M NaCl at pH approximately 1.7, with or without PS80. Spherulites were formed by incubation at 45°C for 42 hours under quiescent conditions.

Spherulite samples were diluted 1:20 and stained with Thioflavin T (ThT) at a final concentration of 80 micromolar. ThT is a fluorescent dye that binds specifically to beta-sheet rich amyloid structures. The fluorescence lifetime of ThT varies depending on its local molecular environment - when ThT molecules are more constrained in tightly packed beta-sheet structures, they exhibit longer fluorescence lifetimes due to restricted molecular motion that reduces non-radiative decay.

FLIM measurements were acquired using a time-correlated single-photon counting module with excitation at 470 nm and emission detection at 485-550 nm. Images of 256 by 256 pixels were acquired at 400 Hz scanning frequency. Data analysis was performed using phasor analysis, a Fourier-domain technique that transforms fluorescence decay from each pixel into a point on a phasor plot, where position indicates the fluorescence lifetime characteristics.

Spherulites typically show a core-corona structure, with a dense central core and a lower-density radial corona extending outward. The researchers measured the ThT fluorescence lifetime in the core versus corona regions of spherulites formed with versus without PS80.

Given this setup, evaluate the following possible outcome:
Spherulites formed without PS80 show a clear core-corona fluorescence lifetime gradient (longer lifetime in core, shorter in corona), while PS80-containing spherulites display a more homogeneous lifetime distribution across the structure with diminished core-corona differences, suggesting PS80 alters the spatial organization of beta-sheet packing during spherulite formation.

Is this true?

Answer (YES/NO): NO